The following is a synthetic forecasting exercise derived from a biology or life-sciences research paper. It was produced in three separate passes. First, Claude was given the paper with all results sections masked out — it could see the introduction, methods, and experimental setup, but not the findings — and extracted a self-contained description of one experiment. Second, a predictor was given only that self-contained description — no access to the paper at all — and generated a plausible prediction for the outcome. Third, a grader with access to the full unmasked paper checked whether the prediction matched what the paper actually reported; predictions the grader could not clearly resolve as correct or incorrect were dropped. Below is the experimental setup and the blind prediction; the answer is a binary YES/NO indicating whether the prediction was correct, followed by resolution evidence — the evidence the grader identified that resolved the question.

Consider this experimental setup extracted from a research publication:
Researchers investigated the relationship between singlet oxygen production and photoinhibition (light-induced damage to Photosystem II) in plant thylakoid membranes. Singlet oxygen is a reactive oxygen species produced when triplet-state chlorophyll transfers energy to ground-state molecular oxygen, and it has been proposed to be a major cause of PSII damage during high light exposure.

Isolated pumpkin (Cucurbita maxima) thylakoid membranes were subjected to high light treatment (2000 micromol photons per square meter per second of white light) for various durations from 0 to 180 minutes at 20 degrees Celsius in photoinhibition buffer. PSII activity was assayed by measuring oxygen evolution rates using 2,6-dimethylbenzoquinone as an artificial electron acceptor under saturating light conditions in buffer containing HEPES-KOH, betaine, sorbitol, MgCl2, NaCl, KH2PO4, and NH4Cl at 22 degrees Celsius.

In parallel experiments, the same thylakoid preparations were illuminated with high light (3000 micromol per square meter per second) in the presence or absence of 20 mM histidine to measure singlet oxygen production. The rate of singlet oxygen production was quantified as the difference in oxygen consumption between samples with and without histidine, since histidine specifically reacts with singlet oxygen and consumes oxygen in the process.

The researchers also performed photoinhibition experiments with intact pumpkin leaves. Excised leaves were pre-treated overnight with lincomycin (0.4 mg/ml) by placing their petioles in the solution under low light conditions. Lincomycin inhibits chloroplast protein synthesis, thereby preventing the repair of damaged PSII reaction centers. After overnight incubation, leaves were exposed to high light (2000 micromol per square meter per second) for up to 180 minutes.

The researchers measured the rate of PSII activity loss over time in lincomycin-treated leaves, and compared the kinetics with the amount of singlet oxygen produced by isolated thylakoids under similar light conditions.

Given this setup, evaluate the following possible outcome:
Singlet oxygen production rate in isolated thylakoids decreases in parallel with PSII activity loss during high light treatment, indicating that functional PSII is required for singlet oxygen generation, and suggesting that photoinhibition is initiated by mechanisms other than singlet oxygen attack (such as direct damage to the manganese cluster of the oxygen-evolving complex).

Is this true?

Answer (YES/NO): NO